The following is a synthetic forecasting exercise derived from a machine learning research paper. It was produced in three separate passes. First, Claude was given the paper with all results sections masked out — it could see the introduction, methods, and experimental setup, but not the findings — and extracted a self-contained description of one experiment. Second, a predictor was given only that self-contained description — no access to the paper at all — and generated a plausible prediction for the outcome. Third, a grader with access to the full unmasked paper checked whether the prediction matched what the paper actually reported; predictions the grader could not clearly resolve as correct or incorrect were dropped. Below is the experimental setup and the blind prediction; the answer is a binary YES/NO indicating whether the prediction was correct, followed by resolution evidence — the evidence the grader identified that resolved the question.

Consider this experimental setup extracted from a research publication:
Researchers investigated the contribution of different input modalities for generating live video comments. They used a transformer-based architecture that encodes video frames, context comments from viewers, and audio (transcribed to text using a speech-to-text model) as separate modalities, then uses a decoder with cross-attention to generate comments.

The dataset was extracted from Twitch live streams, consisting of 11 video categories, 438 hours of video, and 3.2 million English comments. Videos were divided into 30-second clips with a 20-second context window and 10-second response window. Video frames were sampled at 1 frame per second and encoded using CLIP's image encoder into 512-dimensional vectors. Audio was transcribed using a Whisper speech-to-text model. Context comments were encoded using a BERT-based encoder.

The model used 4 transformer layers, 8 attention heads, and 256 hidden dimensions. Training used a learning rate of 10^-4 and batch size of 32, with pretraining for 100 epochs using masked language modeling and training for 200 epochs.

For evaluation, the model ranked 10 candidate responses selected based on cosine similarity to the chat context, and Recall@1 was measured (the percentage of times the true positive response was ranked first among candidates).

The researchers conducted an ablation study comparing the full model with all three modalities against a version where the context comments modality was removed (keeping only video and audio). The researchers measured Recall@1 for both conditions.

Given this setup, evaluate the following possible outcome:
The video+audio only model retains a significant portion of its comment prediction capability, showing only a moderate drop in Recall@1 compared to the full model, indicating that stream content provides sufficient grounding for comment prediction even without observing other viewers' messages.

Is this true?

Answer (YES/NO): NO